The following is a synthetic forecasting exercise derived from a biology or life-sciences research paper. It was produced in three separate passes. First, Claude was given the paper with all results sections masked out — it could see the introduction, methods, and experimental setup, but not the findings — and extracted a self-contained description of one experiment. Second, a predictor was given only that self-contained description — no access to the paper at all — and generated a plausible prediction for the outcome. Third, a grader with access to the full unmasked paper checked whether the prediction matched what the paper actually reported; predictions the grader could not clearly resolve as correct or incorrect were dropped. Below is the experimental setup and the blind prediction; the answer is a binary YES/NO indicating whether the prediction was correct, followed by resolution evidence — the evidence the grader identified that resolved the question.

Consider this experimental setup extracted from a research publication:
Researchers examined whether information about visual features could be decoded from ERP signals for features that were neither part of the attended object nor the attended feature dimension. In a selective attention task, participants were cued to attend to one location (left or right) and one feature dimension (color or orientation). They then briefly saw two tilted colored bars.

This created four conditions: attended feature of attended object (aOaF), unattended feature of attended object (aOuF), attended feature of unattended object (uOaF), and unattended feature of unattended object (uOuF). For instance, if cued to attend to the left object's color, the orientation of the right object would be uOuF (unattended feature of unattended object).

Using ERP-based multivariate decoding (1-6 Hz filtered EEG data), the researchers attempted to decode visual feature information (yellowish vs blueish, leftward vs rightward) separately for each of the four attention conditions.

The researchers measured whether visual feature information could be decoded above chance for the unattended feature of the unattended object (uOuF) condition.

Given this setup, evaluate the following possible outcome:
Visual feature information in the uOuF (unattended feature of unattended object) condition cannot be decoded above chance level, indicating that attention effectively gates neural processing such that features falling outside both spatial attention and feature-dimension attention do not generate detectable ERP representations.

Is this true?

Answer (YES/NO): NO